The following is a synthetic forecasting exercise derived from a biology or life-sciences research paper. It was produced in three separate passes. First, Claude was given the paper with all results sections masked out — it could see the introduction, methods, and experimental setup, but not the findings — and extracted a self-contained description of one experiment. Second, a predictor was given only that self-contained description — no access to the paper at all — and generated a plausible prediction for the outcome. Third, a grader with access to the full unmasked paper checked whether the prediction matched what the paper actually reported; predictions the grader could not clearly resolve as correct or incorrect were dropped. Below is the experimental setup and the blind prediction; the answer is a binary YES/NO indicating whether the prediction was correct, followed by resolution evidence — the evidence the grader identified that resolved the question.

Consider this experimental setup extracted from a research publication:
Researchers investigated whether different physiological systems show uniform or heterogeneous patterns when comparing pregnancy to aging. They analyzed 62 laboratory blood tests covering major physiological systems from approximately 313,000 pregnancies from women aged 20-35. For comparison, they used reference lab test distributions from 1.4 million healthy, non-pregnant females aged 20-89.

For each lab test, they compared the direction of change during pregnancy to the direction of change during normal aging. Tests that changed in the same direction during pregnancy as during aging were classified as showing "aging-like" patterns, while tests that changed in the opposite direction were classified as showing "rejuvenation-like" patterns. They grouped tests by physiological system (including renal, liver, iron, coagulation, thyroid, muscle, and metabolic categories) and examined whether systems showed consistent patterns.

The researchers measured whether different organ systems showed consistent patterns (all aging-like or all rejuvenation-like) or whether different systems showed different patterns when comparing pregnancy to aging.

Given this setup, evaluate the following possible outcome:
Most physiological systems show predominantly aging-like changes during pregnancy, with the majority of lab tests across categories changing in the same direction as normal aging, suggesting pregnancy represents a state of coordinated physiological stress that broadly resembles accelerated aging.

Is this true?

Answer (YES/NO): NO